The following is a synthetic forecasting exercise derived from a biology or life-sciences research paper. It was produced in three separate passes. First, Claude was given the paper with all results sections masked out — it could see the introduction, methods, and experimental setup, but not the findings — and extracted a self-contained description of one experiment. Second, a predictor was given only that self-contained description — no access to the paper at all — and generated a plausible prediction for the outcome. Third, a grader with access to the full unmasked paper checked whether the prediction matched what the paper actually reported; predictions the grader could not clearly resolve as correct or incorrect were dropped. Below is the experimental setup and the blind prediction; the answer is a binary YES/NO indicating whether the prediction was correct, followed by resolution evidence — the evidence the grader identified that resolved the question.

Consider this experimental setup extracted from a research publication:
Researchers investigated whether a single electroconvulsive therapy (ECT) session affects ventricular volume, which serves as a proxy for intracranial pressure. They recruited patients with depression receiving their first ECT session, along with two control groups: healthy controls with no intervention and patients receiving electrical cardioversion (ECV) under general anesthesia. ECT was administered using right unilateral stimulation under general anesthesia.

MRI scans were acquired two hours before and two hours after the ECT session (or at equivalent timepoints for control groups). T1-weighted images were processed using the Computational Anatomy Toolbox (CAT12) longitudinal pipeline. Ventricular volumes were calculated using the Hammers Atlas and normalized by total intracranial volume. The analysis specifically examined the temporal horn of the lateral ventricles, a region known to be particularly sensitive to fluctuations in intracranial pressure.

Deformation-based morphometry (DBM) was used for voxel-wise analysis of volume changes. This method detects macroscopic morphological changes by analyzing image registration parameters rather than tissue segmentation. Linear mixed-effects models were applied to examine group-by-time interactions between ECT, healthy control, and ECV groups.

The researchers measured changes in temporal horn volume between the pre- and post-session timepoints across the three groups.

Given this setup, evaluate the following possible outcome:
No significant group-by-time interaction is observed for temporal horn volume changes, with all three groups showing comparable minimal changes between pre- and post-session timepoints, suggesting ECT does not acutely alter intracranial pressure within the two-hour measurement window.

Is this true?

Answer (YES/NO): NO